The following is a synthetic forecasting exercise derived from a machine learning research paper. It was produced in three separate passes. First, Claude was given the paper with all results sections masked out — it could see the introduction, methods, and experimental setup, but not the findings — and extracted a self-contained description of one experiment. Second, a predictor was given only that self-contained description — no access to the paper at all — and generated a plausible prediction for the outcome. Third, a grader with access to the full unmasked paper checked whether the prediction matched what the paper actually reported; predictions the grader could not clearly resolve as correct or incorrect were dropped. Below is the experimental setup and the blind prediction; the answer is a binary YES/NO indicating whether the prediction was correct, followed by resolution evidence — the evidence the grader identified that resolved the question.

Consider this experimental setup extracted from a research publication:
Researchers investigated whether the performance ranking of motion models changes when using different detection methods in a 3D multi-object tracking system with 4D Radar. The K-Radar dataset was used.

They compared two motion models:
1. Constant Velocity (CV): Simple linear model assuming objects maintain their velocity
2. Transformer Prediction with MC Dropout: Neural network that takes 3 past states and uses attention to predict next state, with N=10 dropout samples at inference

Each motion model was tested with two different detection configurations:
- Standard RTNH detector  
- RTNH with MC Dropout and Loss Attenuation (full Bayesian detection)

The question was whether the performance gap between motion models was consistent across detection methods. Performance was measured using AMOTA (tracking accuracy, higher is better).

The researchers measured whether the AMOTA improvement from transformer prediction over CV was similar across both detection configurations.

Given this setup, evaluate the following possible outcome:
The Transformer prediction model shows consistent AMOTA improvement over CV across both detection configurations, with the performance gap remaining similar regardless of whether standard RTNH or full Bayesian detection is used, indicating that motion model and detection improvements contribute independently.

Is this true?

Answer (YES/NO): NO